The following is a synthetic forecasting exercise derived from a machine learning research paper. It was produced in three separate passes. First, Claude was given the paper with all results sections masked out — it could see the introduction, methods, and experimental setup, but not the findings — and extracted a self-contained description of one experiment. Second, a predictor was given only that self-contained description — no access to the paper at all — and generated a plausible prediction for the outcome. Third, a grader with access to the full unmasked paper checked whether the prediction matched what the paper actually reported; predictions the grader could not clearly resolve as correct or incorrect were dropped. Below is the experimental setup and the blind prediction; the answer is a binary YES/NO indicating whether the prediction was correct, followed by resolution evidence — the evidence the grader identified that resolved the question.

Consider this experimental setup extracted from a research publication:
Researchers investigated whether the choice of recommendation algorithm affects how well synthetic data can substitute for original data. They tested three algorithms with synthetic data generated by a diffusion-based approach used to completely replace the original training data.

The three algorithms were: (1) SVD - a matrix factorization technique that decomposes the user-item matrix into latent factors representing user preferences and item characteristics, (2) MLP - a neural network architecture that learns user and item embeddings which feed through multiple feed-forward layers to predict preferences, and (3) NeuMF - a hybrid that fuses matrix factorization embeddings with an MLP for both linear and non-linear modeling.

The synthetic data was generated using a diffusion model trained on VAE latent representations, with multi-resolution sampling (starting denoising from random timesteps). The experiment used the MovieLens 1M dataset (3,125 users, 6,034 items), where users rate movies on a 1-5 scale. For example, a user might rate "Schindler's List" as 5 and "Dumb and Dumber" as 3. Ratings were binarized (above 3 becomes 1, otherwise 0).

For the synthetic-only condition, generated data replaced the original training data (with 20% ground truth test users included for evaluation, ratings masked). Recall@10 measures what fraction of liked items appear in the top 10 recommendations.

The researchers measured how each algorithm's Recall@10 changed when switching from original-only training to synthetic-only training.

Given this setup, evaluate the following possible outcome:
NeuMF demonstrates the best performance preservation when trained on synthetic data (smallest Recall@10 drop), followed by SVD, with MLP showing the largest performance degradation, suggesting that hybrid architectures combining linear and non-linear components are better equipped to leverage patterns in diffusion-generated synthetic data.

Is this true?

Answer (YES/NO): NO